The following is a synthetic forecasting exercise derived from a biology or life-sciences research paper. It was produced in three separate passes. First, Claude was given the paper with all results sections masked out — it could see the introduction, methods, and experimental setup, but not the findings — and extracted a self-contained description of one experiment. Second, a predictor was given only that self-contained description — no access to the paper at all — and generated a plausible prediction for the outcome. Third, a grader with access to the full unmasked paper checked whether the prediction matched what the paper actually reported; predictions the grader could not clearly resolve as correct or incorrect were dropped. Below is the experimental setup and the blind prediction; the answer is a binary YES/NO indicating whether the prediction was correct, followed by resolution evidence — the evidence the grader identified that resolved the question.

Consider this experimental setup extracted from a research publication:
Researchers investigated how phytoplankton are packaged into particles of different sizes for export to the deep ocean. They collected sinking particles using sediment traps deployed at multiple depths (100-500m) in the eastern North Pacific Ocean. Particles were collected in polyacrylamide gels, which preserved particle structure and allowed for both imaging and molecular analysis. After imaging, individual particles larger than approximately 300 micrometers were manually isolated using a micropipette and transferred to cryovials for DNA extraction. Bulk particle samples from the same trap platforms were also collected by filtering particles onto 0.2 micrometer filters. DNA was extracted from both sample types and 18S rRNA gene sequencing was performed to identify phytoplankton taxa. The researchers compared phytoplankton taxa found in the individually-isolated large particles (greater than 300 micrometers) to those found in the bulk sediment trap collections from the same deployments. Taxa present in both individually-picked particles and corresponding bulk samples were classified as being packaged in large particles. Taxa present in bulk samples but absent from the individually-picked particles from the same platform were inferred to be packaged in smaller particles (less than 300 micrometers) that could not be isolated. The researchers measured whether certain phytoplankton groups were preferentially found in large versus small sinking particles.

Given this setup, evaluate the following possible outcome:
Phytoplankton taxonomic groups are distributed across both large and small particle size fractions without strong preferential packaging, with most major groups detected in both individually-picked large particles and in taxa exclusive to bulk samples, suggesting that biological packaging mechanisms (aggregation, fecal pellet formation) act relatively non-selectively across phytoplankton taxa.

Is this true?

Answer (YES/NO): NO